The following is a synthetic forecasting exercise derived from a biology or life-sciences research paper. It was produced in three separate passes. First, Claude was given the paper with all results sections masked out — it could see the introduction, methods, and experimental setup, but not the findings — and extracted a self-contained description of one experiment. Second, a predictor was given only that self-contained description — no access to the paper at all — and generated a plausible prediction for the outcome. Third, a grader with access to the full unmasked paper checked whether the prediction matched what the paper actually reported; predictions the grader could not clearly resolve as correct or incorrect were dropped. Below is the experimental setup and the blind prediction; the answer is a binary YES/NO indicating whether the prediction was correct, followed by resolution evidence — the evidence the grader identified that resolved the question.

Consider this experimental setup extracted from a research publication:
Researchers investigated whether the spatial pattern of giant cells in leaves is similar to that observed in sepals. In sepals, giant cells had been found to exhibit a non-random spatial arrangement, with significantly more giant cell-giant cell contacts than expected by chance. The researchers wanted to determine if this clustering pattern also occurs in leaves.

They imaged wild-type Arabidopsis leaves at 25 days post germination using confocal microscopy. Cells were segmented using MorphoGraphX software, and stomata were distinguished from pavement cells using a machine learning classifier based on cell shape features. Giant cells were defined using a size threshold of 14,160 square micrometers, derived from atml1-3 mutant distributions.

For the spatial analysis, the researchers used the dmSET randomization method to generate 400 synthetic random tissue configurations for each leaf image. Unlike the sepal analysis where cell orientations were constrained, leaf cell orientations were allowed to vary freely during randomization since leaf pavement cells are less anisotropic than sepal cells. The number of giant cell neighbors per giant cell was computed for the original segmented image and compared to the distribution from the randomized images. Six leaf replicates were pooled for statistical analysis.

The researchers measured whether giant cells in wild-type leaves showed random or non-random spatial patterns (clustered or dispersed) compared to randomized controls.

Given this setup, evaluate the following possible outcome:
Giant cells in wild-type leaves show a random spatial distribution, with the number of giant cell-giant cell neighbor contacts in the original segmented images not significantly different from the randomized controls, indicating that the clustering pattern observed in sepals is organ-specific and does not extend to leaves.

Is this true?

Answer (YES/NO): NO